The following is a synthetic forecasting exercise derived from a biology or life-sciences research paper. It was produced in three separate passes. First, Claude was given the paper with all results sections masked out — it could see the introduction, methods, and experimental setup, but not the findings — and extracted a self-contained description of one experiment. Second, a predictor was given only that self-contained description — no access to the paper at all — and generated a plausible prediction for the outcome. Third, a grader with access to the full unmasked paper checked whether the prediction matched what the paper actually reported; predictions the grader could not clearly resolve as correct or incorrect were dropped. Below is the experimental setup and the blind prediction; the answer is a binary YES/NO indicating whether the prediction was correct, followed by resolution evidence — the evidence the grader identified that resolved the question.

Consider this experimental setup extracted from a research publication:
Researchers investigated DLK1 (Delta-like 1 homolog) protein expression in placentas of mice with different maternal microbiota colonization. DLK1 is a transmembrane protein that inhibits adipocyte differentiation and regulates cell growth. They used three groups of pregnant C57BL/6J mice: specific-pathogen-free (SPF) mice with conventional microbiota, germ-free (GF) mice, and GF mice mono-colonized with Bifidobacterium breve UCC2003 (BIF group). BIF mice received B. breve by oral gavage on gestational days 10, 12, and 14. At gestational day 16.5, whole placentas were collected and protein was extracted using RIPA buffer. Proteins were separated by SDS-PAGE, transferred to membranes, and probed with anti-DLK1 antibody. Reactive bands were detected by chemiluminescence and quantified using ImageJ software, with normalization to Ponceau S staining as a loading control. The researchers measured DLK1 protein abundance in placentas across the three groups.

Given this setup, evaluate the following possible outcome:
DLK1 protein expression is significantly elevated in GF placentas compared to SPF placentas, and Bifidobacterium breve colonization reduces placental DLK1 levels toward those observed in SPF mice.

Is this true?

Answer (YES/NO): NO